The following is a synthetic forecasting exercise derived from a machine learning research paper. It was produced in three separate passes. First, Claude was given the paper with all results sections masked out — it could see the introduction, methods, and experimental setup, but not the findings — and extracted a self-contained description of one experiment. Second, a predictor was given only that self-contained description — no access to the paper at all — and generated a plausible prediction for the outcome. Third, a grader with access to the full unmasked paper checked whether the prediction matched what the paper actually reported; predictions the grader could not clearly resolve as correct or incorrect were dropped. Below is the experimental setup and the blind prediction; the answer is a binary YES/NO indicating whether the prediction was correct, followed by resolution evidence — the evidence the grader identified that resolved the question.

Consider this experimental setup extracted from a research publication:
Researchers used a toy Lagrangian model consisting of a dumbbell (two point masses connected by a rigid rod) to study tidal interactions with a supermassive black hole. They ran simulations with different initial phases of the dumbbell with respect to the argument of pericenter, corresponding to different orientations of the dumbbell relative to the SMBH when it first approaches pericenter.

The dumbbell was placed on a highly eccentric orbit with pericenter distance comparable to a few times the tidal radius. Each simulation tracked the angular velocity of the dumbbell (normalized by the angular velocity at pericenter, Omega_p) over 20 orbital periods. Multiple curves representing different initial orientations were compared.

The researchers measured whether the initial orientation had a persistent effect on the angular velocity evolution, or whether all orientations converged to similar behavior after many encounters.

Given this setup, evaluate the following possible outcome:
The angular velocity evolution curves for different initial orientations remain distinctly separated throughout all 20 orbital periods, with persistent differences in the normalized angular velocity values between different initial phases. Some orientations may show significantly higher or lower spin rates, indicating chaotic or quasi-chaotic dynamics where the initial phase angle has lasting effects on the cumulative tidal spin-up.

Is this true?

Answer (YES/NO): NO